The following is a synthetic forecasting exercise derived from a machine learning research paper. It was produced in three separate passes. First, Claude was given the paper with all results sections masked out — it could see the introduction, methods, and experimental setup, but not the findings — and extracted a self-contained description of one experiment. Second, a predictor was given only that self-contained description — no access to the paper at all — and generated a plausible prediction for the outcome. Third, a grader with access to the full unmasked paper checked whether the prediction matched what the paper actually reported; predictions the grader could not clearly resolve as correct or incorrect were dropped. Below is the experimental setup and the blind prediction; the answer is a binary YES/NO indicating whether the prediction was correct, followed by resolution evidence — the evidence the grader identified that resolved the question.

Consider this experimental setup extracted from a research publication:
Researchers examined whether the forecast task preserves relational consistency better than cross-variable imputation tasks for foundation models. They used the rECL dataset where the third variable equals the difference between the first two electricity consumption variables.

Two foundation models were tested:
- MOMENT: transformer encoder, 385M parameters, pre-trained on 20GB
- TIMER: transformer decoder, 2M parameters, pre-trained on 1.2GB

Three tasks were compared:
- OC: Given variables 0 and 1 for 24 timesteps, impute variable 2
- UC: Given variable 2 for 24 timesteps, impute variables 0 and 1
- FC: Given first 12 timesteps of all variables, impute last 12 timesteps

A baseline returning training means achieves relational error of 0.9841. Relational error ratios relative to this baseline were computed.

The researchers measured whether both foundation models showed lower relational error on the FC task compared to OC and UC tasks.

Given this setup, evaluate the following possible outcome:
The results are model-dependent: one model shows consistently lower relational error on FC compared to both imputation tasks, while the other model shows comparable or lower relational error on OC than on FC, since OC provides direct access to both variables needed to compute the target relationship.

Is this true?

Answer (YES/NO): NO